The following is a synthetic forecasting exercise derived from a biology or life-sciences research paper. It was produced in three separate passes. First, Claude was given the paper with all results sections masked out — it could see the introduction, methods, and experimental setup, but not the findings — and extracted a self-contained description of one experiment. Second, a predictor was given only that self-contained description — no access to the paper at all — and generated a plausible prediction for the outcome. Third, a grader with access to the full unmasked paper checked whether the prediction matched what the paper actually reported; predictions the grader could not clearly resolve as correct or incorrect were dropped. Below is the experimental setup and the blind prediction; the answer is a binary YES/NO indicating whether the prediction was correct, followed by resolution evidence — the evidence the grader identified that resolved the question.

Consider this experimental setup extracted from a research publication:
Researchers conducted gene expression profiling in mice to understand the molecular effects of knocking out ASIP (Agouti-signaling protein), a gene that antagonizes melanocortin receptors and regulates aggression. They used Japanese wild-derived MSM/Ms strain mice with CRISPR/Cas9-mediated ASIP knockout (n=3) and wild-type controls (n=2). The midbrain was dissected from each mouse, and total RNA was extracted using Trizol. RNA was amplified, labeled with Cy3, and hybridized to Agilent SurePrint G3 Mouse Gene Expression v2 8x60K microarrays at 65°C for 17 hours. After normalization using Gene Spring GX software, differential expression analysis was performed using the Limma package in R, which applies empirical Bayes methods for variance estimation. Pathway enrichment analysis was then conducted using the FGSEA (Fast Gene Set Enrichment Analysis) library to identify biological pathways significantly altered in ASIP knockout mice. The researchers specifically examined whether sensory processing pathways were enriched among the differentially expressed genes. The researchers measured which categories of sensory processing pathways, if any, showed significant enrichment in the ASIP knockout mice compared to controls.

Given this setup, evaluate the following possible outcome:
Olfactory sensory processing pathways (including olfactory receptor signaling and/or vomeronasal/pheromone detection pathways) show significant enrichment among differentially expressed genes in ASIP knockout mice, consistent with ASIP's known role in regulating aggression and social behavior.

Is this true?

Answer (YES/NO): NO